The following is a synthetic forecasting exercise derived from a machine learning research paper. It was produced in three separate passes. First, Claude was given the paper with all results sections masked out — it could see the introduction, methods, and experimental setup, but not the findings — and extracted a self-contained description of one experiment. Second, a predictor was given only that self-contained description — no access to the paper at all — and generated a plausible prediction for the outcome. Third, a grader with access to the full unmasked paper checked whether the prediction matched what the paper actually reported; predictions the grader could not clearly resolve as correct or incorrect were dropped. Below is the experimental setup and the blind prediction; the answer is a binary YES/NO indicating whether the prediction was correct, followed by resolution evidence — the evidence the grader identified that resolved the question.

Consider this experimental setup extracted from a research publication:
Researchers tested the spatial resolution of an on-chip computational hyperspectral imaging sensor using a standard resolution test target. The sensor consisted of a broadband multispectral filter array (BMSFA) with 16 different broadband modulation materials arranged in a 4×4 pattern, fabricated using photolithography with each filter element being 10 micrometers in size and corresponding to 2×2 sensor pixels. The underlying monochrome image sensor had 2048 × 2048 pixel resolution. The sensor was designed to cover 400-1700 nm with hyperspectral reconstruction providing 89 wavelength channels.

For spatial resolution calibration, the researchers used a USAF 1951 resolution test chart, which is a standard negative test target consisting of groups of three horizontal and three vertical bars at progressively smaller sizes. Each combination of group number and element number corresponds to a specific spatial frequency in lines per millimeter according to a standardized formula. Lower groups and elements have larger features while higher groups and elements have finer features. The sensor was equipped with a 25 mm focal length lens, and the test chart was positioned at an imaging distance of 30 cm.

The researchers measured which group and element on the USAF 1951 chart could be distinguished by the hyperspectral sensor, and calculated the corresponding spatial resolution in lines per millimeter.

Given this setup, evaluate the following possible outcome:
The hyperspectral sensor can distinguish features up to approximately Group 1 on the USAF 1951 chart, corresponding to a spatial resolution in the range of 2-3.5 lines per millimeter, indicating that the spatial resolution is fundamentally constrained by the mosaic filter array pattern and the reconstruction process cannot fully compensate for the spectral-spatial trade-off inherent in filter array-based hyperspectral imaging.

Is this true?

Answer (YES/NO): NO